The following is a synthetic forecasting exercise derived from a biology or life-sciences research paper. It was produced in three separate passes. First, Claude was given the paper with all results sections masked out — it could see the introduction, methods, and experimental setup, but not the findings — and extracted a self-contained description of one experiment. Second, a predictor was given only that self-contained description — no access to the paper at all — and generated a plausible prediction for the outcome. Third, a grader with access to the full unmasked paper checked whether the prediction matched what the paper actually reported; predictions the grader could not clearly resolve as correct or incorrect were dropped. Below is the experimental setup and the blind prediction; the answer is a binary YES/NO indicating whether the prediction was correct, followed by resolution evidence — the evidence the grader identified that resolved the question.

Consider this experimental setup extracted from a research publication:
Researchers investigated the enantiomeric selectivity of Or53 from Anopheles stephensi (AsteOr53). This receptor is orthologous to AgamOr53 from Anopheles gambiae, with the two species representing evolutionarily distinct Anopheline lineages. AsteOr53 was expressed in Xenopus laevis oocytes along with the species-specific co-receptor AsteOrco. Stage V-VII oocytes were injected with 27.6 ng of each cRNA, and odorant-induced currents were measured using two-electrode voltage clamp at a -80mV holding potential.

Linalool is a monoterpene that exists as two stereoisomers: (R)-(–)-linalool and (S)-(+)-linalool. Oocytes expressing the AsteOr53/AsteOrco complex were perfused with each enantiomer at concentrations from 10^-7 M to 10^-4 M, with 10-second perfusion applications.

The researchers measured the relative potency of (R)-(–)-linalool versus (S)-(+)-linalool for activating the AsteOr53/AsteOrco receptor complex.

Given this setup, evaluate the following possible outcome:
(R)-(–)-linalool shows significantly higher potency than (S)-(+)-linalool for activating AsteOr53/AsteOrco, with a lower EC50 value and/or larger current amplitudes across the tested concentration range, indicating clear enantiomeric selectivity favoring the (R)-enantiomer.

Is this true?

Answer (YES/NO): NO